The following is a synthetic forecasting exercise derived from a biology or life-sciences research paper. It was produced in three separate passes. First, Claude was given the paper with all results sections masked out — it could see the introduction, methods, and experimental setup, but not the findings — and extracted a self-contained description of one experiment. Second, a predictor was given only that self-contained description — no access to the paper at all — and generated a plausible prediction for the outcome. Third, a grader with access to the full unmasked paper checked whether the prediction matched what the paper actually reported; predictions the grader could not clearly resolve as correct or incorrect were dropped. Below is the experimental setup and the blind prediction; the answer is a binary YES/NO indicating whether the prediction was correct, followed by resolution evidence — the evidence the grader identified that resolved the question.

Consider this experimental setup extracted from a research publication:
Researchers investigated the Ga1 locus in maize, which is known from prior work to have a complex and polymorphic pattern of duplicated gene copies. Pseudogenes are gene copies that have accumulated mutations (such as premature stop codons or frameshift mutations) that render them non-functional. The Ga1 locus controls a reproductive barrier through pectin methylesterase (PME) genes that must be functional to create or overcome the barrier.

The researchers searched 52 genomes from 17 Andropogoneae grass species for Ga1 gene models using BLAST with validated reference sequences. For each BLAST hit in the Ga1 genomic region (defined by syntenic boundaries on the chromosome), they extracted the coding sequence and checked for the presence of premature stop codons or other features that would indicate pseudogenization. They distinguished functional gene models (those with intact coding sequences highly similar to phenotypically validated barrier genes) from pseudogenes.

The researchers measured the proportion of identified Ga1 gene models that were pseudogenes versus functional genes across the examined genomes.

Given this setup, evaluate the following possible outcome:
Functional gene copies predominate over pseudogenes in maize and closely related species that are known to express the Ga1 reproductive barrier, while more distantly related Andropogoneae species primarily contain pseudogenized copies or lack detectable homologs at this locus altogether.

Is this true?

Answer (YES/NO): NO